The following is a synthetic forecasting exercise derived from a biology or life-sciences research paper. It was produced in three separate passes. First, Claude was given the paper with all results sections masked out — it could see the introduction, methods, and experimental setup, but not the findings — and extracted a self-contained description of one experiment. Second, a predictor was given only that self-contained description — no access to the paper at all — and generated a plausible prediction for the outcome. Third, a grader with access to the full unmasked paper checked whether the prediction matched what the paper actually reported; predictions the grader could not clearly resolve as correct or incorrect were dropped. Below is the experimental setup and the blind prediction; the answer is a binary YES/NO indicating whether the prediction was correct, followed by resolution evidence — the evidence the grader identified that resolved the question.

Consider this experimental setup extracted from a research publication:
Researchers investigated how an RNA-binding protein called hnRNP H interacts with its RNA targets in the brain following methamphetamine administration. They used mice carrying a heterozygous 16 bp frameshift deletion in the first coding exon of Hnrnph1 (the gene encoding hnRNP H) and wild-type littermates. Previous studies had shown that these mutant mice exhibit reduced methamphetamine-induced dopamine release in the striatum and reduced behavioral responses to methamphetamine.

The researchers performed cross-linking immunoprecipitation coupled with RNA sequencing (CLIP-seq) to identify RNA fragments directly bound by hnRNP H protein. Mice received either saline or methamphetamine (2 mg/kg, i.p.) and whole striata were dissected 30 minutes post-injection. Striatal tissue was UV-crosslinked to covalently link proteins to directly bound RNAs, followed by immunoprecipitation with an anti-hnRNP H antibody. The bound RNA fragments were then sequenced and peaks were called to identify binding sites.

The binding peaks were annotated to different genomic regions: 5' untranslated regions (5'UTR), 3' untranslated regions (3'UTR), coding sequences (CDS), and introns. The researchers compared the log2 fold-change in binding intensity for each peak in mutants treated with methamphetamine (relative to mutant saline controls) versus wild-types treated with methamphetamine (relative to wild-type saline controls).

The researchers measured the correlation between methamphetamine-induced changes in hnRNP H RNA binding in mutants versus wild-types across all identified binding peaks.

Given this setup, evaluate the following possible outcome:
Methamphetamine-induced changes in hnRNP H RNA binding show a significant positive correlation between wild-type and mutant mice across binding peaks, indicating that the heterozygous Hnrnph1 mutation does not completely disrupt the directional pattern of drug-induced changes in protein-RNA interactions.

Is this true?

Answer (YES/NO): NO